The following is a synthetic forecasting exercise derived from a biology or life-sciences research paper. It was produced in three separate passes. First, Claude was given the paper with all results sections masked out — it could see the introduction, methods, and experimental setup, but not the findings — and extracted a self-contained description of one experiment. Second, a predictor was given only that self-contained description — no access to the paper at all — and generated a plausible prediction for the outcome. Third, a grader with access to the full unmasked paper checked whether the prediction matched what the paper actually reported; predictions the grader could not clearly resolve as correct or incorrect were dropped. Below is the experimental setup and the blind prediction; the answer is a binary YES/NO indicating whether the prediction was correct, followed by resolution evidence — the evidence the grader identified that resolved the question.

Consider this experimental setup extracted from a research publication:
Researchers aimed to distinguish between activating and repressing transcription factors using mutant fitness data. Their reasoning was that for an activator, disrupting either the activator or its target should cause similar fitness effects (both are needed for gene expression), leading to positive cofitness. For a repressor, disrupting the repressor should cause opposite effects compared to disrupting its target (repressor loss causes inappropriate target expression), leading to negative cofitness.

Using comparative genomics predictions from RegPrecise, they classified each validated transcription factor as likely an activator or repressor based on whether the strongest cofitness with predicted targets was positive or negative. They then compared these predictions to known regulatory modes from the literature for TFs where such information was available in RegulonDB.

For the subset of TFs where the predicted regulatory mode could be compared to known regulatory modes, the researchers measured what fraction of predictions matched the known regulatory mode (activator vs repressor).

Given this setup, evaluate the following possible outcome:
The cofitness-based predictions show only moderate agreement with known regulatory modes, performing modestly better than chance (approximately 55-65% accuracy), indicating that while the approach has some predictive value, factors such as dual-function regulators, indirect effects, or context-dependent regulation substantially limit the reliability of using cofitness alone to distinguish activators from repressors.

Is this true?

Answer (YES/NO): NO